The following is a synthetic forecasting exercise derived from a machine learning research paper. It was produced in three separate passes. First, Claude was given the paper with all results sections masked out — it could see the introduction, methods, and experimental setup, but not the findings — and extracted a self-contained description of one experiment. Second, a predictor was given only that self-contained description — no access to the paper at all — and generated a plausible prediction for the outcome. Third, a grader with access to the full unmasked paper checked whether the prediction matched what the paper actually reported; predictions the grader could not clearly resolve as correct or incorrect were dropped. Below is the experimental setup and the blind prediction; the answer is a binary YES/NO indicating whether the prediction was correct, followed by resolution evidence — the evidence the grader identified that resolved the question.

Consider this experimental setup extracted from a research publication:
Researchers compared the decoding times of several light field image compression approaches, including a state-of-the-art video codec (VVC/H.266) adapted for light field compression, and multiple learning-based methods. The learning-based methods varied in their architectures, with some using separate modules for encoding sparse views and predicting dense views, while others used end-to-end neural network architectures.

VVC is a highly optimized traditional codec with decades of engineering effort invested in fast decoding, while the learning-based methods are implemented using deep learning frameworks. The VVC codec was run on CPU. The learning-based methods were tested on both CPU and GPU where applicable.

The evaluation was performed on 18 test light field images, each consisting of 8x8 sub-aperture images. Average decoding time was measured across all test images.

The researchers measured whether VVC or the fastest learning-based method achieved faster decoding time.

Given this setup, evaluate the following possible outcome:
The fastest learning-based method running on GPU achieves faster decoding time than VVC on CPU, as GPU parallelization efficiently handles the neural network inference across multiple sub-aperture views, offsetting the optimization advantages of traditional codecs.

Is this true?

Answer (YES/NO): NO